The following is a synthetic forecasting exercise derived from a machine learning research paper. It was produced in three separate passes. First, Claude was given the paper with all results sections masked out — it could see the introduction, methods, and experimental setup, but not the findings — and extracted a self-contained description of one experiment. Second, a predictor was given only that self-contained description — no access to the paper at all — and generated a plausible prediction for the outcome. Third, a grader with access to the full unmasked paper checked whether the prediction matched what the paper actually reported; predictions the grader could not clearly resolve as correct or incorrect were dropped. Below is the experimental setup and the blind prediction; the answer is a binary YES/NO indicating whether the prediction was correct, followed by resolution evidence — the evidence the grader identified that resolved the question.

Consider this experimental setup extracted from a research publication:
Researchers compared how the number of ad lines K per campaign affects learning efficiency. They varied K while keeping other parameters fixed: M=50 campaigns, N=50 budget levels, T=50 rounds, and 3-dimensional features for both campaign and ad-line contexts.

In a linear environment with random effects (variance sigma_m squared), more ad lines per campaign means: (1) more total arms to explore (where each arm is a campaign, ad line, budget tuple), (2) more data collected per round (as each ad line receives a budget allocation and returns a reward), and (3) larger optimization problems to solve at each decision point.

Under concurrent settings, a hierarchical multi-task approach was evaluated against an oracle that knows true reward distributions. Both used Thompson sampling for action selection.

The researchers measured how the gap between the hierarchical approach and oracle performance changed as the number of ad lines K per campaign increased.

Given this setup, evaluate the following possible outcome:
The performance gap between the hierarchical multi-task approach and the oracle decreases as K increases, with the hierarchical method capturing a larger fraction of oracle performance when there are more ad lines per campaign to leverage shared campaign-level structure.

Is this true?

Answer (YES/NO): YES